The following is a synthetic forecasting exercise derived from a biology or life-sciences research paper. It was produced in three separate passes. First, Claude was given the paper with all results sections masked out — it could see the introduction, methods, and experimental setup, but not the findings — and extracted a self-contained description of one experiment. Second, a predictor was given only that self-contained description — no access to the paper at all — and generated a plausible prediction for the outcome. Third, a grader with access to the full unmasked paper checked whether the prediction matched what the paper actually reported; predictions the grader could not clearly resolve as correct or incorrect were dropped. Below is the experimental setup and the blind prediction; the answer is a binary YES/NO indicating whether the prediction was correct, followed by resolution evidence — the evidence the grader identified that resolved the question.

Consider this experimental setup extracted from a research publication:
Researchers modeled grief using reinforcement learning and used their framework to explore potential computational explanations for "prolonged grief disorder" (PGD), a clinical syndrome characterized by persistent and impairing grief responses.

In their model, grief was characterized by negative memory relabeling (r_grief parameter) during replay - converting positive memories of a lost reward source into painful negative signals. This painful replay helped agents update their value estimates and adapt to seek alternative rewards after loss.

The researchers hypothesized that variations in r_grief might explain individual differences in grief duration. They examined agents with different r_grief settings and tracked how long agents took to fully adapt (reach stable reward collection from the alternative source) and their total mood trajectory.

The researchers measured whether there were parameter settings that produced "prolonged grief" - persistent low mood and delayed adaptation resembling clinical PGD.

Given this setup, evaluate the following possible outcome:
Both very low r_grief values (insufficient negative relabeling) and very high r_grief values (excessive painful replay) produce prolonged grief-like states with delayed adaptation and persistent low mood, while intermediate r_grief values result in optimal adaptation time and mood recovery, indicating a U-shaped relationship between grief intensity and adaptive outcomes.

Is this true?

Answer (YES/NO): NO